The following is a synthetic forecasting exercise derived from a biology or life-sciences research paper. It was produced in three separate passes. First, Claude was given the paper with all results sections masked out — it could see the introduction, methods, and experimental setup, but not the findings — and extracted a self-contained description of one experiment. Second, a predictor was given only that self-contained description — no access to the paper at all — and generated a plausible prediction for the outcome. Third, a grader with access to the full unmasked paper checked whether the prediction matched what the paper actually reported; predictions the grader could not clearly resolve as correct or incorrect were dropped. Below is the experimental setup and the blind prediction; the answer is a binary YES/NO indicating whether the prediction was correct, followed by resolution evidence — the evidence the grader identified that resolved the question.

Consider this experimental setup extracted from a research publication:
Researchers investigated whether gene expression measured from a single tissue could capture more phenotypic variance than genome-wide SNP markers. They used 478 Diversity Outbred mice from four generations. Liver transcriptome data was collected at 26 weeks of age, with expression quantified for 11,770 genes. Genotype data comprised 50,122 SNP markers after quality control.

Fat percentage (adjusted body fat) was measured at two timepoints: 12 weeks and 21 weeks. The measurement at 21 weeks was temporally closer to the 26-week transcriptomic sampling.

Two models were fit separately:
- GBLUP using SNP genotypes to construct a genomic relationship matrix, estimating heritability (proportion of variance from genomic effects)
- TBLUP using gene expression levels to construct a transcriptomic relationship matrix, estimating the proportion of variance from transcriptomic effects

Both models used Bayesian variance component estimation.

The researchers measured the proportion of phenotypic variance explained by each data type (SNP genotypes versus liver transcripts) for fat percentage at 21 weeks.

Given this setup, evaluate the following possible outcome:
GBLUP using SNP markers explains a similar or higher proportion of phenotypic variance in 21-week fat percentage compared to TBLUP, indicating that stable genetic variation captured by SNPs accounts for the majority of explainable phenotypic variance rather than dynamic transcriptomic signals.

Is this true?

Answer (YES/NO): NO